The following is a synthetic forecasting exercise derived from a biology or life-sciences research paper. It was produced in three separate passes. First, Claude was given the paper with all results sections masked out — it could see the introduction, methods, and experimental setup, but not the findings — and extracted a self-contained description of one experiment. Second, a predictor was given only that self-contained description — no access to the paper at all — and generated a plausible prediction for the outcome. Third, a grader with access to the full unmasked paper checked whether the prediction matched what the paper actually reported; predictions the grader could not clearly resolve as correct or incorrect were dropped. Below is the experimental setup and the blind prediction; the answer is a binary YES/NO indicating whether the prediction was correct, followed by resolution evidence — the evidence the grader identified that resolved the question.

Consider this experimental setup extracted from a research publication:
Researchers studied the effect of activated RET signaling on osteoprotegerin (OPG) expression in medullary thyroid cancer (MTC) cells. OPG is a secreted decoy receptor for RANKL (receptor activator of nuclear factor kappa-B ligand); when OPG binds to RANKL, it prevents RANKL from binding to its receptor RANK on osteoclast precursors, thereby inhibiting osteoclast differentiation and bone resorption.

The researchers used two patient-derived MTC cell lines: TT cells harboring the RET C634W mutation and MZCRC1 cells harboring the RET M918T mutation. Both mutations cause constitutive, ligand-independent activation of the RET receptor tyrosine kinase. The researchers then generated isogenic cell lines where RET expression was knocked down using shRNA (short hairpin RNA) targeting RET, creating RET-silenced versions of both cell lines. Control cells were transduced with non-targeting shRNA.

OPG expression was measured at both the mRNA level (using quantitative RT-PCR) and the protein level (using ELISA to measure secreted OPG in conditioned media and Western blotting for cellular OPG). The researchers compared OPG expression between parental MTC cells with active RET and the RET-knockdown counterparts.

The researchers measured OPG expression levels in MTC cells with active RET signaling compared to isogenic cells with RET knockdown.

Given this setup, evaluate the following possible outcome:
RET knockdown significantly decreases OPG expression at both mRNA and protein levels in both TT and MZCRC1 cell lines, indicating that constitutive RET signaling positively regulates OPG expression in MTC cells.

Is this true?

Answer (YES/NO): NO